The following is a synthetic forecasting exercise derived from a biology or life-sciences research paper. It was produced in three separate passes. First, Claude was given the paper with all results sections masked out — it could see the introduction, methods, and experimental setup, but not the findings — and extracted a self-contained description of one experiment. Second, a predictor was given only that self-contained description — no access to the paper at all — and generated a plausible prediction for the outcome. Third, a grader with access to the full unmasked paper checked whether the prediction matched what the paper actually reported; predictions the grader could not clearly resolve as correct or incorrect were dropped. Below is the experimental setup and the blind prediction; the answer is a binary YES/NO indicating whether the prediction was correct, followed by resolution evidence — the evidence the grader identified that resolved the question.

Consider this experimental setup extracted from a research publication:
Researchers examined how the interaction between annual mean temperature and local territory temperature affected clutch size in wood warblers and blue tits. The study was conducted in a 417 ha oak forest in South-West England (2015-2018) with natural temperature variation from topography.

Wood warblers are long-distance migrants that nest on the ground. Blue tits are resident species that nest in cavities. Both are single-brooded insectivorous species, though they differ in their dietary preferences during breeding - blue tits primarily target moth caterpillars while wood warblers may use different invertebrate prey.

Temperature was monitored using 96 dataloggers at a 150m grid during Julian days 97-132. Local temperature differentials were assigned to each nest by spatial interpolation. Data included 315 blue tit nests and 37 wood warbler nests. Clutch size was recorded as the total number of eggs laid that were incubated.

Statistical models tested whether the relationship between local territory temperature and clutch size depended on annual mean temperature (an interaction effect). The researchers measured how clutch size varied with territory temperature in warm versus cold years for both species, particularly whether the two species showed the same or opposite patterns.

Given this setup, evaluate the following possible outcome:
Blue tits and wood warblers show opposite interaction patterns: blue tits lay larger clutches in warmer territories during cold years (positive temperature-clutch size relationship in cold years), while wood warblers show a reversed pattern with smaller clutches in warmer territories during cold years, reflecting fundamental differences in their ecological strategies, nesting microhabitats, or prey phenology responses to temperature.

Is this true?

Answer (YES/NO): NO